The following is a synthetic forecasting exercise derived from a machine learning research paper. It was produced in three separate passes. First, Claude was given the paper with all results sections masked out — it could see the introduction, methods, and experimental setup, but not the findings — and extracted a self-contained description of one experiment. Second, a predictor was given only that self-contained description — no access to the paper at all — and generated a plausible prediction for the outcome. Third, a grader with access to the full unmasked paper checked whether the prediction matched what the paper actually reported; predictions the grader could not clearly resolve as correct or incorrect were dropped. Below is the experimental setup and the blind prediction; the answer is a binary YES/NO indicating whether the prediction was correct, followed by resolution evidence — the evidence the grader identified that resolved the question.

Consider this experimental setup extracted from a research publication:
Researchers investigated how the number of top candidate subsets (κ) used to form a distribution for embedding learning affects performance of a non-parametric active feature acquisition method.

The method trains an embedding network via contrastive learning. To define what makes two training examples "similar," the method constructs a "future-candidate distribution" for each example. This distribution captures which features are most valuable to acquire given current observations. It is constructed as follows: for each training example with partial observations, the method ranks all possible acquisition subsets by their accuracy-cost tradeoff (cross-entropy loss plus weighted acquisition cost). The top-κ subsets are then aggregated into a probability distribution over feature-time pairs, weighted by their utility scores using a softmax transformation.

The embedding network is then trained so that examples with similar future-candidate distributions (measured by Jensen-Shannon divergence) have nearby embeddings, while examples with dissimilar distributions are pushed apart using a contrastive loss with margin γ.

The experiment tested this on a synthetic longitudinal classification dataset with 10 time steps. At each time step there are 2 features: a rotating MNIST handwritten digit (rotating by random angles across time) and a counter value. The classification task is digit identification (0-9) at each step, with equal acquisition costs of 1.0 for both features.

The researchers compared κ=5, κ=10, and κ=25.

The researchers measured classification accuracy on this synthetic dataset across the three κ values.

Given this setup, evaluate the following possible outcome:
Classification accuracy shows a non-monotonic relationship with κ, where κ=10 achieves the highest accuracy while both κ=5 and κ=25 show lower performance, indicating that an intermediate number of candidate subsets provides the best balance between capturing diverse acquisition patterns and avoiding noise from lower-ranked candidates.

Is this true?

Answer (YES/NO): NO